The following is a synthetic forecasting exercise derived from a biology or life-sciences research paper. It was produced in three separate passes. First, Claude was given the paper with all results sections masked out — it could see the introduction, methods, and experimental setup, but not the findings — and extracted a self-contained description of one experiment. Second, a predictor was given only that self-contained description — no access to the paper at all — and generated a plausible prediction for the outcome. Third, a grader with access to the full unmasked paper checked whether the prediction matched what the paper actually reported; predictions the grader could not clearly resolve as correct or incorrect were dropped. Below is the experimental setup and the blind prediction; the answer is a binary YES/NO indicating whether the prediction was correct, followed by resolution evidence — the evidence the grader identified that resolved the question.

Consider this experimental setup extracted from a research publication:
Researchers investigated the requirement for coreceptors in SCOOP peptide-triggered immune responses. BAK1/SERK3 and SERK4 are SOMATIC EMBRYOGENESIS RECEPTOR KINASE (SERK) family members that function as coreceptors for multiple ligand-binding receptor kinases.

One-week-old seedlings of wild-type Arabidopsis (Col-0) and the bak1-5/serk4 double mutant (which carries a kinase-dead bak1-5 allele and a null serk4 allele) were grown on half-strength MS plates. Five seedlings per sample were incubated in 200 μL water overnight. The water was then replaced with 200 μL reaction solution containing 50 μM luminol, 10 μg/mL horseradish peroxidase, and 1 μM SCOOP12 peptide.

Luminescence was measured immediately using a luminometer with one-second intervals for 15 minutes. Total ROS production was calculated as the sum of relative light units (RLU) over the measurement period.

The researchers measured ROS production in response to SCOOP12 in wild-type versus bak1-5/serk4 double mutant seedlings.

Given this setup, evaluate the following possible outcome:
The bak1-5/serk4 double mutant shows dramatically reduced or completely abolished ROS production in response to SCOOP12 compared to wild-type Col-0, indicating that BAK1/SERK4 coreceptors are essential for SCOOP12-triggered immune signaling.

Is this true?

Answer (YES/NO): YES